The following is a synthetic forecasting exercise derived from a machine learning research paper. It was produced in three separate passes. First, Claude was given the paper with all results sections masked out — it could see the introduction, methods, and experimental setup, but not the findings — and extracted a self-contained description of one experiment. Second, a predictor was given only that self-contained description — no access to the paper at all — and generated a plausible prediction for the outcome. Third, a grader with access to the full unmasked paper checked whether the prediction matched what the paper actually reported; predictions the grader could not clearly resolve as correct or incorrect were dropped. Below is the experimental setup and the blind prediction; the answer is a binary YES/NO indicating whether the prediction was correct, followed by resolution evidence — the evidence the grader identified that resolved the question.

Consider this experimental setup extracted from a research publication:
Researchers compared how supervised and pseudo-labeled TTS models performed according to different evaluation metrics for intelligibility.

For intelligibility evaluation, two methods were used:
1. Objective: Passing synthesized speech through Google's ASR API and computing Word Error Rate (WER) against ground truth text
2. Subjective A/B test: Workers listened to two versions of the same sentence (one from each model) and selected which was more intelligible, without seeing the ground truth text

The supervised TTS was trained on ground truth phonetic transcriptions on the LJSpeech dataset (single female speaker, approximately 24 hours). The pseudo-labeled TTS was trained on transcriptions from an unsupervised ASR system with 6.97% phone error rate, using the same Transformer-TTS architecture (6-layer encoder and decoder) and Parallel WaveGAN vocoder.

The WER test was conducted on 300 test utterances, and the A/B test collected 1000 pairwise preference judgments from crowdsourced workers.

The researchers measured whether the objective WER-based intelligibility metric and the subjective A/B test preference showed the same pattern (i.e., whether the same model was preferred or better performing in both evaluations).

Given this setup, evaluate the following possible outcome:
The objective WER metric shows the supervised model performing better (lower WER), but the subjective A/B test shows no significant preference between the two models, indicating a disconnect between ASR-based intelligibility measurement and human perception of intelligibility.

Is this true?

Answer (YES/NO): NO